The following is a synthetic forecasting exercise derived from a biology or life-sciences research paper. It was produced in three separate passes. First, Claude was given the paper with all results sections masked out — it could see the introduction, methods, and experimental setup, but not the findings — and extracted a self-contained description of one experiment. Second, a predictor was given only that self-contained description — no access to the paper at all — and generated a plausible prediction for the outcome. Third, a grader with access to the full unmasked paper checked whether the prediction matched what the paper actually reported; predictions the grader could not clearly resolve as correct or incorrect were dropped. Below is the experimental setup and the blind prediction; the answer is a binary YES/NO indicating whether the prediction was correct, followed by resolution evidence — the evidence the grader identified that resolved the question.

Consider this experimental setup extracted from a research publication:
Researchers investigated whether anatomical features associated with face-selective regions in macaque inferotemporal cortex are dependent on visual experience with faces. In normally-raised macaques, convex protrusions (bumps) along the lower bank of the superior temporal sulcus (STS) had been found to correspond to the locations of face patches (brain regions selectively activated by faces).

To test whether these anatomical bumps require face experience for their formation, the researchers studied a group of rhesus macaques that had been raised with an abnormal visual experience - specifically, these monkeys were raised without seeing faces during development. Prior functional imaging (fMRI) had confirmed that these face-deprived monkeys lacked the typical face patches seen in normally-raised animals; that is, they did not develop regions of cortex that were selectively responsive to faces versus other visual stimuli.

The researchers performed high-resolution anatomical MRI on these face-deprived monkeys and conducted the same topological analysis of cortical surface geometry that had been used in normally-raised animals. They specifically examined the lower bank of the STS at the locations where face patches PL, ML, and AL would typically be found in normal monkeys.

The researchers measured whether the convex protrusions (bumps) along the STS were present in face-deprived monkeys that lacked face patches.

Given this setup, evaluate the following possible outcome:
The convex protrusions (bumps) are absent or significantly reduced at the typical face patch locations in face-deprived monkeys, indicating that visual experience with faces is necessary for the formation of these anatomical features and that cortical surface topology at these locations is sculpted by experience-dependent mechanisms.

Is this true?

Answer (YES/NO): NO